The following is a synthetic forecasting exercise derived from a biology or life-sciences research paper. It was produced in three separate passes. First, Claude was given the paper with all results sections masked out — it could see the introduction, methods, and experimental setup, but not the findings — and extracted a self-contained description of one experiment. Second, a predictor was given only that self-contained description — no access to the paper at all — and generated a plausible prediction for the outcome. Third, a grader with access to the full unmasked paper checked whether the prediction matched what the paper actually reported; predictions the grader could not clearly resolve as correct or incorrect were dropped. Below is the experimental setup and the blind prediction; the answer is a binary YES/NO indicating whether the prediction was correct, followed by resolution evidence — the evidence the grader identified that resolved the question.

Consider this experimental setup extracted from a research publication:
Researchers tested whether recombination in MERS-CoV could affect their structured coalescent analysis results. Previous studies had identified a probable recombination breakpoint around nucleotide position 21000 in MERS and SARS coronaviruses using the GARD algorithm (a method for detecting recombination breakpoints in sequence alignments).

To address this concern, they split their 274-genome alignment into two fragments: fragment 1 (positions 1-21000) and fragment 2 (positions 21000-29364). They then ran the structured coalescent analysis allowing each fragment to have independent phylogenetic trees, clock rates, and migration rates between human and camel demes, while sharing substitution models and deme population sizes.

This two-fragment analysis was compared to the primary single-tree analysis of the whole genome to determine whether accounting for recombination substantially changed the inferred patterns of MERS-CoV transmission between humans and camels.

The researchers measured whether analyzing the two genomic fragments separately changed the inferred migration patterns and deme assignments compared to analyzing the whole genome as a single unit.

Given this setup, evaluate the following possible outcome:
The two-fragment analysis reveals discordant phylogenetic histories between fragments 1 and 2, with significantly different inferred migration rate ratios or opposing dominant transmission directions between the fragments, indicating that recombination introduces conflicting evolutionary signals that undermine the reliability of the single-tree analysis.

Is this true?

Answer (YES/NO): NO